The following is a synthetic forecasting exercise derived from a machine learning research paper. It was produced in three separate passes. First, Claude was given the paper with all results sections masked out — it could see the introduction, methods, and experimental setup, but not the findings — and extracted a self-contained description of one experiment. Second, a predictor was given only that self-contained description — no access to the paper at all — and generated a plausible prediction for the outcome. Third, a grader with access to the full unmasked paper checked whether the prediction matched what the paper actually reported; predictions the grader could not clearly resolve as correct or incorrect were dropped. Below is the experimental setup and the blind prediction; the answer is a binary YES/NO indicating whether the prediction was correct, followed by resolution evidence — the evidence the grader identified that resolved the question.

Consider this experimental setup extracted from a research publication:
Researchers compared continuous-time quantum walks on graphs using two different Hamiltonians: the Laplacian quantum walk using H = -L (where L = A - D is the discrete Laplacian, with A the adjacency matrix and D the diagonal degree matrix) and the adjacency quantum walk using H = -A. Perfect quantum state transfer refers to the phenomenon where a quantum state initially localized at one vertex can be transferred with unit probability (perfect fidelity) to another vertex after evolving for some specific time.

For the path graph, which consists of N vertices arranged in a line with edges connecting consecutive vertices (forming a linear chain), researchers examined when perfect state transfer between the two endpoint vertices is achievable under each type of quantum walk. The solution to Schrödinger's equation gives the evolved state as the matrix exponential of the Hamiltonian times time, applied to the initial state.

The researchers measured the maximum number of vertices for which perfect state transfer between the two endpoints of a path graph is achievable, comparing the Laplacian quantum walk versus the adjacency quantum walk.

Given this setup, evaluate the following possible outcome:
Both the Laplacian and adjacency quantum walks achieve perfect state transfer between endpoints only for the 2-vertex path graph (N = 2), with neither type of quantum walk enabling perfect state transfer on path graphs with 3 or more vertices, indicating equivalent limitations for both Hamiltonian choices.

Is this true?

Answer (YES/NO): NO